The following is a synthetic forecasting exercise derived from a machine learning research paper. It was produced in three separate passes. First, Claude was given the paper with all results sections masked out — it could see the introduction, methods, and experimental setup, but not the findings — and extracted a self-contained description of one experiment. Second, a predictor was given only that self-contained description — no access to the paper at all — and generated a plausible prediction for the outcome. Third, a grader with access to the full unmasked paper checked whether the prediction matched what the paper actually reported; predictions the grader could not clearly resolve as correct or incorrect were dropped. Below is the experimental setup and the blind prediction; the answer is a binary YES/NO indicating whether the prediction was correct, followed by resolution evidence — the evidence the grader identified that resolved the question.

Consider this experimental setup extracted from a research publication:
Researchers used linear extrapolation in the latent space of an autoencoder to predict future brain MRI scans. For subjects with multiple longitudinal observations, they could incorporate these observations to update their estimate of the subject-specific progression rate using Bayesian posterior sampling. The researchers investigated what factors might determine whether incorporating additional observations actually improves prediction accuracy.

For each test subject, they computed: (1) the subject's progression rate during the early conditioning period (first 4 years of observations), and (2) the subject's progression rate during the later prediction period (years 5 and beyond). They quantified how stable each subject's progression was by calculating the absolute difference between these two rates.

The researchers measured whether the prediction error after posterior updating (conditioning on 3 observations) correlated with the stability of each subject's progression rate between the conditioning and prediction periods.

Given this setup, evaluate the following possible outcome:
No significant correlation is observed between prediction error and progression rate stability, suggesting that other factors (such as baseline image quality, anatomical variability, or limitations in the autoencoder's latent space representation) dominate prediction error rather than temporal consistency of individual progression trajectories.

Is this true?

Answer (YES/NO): NO